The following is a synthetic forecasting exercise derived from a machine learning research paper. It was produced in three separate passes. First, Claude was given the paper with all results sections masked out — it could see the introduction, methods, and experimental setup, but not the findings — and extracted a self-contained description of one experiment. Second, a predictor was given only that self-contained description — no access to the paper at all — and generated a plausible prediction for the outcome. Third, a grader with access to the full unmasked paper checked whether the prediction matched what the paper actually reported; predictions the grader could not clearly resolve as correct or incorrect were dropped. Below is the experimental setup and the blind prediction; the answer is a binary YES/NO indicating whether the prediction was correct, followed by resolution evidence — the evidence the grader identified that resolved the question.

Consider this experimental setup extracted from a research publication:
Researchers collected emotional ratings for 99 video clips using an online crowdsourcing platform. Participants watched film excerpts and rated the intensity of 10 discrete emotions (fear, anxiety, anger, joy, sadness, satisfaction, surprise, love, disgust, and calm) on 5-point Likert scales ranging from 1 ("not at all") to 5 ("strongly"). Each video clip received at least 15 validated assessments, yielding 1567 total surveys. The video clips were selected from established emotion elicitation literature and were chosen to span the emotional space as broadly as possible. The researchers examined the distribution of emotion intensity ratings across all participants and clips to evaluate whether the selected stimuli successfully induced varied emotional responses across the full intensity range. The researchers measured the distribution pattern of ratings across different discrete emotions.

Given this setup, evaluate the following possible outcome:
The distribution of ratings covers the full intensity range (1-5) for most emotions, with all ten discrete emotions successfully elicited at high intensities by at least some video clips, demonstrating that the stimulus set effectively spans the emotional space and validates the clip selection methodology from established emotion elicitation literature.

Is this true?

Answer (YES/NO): YES